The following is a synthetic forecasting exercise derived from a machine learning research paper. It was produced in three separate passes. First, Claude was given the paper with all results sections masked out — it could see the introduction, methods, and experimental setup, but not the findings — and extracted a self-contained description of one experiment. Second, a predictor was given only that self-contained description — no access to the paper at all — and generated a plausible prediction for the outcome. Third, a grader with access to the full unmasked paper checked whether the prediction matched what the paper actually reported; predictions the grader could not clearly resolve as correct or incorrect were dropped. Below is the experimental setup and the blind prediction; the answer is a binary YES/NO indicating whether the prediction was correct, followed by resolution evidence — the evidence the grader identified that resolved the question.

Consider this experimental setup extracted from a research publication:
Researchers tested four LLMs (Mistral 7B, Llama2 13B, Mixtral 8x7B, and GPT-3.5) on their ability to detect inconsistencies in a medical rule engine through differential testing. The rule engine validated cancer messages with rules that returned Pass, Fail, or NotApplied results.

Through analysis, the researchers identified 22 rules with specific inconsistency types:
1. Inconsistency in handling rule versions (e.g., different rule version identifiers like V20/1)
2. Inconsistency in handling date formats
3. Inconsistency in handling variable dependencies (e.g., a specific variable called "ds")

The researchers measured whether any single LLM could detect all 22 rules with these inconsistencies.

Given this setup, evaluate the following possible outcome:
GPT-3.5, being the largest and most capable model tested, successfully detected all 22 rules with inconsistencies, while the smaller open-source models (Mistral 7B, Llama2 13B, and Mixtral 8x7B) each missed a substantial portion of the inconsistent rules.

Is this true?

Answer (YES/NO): NO